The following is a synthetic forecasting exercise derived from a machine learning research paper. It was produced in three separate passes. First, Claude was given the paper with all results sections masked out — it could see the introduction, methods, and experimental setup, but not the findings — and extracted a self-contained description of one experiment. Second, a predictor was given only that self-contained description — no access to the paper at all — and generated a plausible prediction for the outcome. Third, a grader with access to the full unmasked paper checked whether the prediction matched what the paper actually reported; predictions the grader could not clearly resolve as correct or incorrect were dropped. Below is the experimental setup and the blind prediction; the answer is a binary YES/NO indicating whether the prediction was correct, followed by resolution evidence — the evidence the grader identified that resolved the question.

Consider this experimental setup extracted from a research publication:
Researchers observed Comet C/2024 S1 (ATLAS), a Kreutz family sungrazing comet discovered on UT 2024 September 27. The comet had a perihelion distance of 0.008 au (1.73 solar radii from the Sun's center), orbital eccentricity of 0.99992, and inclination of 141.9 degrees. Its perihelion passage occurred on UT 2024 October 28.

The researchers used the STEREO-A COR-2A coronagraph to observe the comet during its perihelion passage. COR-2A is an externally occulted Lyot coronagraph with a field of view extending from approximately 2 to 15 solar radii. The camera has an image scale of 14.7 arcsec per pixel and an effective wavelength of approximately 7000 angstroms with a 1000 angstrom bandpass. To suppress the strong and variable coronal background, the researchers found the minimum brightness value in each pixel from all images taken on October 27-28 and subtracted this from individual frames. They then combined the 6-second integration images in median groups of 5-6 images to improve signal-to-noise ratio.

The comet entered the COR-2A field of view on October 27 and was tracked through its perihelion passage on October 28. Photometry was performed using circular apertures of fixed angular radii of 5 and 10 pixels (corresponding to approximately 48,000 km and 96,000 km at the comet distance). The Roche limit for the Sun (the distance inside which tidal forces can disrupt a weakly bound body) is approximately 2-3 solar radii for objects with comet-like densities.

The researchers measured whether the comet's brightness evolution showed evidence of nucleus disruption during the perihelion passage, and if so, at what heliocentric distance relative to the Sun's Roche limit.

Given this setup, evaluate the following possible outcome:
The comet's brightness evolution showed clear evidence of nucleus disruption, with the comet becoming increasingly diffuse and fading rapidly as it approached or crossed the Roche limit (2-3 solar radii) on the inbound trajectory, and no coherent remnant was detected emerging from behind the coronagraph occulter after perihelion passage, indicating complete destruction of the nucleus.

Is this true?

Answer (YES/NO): NO